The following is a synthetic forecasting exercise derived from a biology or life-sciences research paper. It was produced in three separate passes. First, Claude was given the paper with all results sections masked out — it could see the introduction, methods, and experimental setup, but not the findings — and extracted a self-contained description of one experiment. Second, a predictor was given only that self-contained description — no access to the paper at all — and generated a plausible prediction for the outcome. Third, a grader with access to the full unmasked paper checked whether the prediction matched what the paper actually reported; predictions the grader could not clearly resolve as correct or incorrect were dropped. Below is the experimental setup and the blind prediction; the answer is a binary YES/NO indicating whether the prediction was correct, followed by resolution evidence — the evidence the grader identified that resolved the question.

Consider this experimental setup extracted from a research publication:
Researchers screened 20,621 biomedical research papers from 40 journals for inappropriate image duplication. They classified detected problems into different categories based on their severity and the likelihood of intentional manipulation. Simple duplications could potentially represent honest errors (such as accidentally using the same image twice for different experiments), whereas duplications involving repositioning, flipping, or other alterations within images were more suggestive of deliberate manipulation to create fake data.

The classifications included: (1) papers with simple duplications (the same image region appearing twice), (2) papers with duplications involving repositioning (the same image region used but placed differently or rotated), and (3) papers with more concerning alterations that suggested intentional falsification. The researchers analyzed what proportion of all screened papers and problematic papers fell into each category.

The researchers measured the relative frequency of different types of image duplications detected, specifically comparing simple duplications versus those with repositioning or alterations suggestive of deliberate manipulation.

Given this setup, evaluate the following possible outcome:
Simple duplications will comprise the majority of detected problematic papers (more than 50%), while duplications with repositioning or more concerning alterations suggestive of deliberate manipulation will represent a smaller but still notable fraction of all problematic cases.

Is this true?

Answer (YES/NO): NO